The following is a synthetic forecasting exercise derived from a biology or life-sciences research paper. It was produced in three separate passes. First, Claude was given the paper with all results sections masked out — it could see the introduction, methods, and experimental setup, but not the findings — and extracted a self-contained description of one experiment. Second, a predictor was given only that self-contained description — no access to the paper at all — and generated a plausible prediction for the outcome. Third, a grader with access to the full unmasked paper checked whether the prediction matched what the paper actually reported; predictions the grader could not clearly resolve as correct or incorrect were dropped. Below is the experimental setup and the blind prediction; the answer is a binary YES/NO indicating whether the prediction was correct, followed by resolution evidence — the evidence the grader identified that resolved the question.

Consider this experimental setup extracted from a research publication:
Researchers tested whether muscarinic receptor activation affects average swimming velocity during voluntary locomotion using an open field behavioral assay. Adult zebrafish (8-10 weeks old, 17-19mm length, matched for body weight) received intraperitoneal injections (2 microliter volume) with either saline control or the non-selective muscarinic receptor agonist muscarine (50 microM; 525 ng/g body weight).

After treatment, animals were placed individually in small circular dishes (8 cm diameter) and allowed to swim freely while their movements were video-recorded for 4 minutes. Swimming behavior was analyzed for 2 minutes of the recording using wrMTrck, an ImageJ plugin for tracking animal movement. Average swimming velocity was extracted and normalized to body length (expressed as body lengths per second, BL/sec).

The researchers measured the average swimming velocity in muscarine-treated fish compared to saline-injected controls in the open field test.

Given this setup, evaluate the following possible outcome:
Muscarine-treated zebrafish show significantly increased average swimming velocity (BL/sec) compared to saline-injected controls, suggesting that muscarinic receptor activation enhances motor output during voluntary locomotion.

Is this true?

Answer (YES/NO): NO